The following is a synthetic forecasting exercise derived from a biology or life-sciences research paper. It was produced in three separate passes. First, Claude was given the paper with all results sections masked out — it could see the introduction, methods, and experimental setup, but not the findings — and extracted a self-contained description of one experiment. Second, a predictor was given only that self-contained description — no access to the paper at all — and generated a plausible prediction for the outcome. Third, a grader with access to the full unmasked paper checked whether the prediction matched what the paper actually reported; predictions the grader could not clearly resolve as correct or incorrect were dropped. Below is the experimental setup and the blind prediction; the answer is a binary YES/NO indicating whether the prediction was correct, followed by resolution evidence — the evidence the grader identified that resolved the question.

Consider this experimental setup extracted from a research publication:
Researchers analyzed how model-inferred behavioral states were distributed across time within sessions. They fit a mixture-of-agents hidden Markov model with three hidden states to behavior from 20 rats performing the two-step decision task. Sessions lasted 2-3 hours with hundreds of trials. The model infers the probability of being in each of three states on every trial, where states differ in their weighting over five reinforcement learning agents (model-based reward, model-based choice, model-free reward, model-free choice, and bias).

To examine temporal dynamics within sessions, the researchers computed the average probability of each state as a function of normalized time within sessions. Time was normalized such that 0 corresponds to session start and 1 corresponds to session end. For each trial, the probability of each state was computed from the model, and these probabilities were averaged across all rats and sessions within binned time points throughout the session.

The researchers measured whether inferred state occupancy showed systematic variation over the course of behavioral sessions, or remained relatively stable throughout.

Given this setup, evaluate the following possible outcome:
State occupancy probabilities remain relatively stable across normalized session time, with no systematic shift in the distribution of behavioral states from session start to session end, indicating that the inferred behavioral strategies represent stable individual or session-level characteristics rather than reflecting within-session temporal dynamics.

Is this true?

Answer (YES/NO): NO